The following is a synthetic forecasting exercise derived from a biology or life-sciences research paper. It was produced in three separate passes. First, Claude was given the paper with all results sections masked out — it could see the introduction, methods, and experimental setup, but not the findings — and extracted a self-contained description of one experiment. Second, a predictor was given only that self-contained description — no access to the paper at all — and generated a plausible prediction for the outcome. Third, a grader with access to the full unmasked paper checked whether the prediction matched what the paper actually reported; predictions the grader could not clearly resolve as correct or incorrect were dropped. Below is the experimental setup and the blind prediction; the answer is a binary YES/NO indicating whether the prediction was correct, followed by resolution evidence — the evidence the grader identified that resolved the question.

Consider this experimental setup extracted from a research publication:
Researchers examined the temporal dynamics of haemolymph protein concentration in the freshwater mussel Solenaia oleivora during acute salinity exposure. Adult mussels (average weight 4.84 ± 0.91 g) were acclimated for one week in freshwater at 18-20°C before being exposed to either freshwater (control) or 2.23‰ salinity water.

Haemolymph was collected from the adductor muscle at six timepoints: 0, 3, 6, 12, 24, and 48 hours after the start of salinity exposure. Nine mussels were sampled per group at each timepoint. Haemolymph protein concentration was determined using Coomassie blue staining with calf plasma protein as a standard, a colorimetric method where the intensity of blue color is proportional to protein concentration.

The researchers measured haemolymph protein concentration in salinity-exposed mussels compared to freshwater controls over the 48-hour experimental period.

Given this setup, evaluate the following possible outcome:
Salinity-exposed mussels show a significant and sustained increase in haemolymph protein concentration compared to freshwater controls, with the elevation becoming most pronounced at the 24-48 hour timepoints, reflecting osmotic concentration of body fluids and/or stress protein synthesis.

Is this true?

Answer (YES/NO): NO